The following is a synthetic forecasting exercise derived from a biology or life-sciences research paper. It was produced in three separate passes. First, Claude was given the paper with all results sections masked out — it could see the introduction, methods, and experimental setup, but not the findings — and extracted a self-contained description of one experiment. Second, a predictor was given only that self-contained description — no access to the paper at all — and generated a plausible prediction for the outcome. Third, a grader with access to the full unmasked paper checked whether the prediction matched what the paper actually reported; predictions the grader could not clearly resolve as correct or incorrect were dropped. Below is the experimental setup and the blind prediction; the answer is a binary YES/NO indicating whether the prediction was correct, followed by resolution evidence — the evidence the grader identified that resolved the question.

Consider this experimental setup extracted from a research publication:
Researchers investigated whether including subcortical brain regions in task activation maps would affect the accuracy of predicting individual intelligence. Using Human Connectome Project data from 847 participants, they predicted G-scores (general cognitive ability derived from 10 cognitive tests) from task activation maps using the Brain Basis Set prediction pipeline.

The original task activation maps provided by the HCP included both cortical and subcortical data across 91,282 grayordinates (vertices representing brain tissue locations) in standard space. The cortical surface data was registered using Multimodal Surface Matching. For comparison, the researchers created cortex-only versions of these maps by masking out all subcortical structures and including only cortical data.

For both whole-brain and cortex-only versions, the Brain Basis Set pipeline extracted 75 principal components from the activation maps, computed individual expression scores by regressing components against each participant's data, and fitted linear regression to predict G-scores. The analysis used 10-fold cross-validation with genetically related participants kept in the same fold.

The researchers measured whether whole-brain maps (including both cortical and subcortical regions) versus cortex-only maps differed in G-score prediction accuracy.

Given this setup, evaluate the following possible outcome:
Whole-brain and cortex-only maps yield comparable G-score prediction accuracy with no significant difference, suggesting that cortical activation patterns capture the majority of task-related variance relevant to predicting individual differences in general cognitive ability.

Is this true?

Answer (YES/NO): NO